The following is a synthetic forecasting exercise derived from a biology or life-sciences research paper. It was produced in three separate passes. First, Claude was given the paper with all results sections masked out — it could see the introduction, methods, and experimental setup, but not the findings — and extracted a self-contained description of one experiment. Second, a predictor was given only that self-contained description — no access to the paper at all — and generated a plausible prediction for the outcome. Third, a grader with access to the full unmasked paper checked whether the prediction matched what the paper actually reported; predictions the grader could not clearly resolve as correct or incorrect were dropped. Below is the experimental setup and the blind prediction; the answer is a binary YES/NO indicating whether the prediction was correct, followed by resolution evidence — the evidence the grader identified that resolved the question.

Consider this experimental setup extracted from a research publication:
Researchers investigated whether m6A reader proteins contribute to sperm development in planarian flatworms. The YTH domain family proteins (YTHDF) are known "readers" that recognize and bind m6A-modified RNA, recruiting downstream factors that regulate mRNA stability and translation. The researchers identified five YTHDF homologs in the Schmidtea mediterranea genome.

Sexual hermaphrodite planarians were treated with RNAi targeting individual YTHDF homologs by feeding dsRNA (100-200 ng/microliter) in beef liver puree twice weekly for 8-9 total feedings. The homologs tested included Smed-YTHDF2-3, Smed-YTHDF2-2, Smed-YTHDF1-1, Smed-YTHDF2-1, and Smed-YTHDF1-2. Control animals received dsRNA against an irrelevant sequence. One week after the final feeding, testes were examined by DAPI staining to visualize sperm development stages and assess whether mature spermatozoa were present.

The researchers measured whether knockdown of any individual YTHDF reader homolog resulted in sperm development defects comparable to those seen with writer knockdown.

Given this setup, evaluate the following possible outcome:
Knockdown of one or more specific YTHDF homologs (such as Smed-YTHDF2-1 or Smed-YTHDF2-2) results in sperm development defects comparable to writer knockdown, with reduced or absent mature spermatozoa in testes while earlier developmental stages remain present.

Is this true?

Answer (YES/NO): NO